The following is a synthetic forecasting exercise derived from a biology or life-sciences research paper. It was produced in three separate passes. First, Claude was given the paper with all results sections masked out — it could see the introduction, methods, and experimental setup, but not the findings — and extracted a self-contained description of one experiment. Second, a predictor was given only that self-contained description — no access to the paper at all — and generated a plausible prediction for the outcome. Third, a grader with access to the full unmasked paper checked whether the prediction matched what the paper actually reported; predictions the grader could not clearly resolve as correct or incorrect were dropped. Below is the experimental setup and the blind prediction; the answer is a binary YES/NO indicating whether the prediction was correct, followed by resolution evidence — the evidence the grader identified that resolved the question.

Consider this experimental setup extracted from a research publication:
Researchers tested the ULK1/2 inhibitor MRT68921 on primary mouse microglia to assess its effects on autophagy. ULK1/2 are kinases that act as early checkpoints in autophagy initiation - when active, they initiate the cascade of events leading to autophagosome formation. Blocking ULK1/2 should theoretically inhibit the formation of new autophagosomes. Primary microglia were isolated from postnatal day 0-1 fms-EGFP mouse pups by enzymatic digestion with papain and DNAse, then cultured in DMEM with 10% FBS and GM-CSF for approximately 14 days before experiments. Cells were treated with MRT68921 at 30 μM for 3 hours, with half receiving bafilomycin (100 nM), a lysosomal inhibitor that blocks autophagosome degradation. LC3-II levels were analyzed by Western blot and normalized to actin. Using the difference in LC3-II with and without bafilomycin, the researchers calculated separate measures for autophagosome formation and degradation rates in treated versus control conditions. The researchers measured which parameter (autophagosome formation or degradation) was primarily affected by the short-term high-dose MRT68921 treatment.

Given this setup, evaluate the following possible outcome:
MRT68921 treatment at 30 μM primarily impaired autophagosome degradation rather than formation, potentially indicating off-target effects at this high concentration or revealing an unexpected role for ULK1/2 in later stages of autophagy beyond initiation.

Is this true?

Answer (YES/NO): YES